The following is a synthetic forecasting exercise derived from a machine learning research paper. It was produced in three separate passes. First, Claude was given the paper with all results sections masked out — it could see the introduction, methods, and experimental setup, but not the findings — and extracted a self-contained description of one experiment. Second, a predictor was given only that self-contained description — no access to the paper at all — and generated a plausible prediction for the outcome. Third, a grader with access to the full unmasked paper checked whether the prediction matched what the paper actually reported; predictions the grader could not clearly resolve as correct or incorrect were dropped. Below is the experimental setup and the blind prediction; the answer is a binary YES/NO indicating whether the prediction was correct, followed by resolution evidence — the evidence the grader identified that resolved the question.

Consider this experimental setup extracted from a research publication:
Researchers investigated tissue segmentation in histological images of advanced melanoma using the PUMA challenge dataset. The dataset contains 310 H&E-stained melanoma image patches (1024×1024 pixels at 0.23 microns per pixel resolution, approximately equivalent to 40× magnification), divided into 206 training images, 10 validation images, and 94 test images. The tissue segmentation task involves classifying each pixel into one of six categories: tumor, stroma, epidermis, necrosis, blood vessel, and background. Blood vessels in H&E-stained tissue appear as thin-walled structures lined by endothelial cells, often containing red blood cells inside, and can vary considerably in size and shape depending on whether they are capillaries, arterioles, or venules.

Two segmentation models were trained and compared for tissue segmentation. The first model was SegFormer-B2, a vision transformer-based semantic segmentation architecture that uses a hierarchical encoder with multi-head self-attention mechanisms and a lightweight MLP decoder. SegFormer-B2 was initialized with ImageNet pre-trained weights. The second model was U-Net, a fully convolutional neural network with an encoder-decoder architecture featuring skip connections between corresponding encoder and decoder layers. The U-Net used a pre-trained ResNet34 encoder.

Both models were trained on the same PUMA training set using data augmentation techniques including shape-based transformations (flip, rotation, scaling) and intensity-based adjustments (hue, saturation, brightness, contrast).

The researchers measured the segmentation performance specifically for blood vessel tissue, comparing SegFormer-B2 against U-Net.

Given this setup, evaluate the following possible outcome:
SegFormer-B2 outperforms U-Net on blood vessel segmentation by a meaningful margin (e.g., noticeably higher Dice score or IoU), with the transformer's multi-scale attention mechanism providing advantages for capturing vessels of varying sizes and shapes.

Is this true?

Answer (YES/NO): NO